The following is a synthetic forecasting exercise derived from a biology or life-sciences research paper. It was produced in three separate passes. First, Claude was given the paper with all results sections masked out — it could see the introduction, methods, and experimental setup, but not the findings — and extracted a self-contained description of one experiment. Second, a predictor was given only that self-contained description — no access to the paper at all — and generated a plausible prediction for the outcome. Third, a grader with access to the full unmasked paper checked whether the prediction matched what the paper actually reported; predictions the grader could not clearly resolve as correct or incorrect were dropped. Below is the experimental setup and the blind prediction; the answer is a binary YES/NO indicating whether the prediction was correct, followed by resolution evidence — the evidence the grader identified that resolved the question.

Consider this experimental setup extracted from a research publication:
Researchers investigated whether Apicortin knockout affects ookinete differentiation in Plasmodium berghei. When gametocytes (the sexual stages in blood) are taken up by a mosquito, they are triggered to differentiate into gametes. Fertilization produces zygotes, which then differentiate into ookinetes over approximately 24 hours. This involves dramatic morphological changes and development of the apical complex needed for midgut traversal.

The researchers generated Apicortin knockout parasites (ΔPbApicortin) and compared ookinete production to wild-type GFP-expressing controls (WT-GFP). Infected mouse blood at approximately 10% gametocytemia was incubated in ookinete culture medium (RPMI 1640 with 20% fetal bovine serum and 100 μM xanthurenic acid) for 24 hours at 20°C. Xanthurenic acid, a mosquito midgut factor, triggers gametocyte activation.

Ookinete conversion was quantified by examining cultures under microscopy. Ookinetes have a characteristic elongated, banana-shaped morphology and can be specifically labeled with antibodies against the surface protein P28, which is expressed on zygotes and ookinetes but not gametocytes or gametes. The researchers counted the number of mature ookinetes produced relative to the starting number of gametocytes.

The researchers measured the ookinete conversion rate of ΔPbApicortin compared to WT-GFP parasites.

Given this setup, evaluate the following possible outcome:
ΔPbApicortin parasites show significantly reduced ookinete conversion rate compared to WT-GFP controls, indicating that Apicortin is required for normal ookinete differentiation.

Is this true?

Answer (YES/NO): NO